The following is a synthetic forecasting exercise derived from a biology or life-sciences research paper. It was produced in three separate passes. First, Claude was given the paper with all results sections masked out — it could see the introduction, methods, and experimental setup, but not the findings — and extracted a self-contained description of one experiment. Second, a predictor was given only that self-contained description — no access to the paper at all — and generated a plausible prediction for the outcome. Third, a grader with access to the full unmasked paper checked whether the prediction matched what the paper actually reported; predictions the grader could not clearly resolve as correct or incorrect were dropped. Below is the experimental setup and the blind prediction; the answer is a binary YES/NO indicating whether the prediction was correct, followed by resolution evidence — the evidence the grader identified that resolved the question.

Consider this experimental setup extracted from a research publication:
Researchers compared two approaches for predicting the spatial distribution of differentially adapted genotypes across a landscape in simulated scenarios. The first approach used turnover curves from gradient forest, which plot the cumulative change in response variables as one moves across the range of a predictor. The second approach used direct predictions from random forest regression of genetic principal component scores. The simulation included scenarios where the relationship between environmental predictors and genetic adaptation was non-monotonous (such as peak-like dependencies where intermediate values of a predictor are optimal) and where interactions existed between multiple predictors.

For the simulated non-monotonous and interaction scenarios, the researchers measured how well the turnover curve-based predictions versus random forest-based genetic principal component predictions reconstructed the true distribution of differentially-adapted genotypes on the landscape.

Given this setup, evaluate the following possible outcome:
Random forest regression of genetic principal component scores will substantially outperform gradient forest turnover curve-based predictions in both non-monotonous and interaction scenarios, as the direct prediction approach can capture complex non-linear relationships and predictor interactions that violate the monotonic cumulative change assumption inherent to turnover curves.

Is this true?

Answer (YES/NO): YES